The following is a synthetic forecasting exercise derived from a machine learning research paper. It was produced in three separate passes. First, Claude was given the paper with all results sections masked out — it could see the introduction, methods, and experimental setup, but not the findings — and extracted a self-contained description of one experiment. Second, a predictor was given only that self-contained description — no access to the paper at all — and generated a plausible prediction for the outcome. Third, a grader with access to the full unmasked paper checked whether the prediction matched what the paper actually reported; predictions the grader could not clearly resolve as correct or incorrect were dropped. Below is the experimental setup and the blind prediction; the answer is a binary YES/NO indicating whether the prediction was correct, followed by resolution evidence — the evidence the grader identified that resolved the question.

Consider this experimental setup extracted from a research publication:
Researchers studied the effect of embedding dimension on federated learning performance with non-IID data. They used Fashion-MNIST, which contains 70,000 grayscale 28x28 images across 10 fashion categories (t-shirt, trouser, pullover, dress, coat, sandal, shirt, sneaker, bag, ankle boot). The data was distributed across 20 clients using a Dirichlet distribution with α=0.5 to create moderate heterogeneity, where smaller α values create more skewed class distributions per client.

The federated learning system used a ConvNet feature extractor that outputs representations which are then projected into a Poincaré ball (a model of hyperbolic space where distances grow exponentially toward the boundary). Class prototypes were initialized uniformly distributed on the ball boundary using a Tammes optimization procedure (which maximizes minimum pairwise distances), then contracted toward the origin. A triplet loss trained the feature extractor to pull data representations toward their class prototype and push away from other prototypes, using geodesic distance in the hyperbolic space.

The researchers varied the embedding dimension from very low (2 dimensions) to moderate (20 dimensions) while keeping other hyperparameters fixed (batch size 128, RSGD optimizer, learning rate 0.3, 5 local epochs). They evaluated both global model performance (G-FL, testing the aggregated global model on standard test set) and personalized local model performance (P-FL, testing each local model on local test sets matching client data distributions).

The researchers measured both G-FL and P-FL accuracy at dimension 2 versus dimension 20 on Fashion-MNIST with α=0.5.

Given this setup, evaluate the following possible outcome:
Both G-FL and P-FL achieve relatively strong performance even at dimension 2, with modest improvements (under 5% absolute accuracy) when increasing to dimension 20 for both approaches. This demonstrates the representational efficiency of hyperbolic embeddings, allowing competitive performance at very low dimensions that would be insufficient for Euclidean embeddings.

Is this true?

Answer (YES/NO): NO